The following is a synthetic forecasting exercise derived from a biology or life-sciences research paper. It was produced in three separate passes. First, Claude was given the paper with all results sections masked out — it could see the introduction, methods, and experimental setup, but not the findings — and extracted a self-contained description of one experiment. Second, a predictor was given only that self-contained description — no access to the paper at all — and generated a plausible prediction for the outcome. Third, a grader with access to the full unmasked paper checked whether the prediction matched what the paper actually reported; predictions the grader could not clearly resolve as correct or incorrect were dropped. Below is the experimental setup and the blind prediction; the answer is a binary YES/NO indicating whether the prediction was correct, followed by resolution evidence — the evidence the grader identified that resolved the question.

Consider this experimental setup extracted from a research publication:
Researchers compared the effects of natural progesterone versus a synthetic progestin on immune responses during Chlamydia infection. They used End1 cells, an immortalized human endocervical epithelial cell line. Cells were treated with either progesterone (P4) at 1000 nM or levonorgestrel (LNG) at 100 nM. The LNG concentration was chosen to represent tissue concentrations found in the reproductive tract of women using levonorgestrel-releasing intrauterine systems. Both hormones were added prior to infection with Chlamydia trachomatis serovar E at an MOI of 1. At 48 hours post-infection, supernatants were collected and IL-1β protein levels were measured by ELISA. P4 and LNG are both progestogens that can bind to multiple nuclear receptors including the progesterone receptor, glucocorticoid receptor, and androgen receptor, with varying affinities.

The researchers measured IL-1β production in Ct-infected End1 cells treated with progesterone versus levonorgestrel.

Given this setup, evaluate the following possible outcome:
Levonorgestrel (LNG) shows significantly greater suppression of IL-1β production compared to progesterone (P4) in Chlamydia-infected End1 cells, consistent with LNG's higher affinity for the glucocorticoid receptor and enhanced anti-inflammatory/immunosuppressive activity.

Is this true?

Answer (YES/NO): NO